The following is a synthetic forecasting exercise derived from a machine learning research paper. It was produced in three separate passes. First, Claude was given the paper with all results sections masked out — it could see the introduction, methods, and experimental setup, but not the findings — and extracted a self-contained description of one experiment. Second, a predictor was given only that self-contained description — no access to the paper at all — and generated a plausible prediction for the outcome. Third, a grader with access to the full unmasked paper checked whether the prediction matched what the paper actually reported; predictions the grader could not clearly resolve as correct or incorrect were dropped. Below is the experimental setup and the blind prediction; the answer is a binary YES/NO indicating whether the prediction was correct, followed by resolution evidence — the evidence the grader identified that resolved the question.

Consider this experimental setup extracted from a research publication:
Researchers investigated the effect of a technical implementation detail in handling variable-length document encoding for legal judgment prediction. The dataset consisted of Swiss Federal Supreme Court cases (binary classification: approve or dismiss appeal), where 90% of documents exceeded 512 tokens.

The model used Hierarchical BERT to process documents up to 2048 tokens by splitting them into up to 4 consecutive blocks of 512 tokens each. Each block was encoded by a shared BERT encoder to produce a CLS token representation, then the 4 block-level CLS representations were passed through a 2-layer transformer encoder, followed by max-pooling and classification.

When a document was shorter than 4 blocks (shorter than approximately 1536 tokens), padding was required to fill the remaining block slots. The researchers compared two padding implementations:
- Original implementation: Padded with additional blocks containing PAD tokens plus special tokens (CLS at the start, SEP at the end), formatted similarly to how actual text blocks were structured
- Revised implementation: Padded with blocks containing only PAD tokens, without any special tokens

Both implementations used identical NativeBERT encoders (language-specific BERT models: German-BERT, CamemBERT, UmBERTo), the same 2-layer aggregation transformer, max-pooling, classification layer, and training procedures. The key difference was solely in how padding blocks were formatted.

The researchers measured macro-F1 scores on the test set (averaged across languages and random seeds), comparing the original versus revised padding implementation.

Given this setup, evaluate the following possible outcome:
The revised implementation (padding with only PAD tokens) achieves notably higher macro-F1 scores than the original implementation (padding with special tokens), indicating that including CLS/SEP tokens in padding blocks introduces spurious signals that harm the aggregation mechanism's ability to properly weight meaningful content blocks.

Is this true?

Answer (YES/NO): YES